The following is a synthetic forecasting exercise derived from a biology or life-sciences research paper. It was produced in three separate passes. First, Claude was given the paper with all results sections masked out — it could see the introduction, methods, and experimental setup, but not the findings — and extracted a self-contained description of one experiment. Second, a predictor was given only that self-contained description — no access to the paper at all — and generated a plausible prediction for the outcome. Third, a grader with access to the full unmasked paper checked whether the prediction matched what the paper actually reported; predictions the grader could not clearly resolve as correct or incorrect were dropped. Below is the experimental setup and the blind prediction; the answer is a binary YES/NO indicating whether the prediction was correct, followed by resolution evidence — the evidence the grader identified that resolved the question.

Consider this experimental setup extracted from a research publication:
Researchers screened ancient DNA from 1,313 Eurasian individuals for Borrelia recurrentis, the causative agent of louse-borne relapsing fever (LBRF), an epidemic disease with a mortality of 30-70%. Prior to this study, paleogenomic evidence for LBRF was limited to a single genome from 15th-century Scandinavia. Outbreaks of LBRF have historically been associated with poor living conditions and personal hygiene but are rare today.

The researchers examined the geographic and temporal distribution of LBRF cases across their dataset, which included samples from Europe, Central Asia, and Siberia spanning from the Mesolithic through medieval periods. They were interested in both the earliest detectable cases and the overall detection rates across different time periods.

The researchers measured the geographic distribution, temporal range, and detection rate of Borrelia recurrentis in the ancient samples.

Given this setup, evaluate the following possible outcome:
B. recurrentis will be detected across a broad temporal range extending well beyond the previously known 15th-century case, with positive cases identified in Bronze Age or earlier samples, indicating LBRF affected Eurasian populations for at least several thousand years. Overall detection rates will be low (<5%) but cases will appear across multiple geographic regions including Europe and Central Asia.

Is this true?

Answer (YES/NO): YES